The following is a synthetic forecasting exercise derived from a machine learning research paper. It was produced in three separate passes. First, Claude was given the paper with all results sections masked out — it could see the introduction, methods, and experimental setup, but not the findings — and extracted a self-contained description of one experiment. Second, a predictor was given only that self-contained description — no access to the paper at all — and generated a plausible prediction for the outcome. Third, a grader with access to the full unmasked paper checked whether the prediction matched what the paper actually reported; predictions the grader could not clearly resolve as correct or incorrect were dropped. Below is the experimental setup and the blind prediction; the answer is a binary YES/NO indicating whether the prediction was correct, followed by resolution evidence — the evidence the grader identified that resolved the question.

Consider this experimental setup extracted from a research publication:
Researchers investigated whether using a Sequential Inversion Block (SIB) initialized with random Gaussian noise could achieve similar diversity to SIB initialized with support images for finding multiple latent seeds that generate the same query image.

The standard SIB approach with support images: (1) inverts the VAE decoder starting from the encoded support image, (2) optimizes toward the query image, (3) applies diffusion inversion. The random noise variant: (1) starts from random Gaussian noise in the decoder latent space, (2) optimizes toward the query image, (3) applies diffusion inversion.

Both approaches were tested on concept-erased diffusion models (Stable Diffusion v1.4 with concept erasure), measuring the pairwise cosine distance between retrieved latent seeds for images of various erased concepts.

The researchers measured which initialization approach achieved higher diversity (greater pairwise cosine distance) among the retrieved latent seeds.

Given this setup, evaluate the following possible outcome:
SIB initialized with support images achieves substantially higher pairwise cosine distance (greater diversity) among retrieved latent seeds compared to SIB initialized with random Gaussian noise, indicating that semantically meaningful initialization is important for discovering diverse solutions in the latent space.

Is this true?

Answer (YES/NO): YES